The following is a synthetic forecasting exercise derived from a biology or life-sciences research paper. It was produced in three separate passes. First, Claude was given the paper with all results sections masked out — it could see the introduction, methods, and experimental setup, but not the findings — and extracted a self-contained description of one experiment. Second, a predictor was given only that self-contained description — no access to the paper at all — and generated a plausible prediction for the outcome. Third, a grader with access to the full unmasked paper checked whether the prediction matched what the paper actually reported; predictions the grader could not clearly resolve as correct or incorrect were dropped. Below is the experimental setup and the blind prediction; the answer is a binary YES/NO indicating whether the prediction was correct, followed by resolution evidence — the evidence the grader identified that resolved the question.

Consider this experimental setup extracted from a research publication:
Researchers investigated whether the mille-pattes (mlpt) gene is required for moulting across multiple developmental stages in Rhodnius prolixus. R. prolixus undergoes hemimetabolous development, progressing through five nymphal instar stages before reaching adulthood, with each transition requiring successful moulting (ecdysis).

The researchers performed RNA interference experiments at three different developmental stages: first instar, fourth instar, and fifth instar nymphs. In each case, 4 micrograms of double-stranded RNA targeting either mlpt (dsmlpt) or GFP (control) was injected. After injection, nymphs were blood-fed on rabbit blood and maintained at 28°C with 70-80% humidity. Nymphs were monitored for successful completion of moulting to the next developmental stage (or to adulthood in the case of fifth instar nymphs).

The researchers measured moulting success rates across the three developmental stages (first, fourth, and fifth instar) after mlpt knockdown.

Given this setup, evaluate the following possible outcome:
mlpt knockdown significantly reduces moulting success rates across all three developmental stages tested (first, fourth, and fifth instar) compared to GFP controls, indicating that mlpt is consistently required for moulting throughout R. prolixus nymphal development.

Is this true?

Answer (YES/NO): YES